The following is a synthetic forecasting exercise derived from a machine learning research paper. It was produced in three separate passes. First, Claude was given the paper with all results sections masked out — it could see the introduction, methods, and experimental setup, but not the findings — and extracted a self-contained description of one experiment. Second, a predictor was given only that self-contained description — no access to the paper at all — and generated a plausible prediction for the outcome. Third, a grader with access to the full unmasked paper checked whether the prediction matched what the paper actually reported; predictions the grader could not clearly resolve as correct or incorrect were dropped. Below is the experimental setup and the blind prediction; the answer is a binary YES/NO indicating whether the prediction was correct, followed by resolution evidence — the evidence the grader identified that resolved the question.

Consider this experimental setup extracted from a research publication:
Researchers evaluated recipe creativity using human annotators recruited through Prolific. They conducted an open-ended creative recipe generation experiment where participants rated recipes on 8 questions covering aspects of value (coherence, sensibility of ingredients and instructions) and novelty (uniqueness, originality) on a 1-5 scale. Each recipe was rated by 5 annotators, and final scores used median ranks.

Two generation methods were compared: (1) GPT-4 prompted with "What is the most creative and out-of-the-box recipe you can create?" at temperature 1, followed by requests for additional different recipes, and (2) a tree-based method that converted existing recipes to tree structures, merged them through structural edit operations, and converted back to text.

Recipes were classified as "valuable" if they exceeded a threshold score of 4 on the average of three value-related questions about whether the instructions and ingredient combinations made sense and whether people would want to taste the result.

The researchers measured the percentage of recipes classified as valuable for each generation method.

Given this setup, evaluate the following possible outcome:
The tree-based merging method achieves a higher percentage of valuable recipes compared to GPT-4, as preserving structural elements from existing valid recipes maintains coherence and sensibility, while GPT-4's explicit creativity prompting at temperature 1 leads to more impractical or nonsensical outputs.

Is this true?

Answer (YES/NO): NO